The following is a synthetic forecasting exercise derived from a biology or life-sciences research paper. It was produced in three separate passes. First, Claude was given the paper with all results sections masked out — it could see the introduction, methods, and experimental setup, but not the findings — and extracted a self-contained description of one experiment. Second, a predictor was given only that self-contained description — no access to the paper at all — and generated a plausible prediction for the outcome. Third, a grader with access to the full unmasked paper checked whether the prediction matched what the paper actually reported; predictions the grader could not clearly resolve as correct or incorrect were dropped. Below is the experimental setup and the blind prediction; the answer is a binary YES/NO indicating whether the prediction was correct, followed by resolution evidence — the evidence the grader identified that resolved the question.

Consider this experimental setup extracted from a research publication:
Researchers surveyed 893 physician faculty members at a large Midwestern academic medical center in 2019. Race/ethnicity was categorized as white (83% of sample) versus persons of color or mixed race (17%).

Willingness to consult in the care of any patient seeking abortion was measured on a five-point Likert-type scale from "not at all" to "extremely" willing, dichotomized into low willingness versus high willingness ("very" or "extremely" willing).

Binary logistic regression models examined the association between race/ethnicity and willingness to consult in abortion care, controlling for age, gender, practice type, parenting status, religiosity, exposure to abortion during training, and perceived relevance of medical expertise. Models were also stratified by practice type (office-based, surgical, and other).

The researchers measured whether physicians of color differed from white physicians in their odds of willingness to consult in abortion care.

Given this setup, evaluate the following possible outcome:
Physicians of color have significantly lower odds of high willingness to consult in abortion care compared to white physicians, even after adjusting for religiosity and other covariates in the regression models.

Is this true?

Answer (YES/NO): YES